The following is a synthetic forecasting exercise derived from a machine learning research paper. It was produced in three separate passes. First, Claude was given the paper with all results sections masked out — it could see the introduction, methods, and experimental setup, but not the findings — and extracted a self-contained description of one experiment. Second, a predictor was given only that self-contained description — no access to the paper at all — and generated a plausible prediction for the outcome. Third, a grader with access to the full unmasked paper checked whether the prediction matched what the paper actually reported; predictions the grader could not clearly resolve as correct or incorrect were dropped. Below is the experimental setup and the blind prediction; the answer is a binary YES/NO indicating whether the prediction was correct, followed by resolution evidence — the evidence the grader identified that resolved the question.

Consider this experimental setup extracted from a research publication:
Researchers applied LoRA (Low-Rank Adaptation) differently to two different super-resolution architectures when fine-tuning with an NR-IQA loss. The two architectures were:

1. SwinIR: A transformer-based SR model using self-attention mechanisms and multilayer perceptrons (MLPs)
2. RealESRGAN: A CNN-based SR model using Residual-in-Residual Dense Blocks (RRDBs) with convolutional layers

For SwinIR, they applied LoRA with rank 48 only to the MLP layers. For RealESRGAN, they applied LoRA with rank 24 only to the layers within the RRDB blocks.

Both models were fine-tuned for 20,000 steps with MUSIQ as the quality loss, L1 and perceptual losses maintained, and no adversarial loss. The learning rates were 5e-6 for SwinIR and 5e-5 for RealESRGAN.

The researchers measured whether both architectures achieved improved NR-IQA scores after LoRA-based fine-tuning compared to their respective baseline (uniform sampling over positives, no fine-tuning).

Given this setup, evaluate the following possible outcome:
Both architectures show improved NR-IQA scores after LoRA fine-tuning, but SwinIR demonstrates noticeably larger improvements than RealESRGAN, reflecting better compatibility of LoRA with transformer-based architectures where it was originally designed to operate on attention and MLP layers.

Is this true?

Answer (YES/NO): NO